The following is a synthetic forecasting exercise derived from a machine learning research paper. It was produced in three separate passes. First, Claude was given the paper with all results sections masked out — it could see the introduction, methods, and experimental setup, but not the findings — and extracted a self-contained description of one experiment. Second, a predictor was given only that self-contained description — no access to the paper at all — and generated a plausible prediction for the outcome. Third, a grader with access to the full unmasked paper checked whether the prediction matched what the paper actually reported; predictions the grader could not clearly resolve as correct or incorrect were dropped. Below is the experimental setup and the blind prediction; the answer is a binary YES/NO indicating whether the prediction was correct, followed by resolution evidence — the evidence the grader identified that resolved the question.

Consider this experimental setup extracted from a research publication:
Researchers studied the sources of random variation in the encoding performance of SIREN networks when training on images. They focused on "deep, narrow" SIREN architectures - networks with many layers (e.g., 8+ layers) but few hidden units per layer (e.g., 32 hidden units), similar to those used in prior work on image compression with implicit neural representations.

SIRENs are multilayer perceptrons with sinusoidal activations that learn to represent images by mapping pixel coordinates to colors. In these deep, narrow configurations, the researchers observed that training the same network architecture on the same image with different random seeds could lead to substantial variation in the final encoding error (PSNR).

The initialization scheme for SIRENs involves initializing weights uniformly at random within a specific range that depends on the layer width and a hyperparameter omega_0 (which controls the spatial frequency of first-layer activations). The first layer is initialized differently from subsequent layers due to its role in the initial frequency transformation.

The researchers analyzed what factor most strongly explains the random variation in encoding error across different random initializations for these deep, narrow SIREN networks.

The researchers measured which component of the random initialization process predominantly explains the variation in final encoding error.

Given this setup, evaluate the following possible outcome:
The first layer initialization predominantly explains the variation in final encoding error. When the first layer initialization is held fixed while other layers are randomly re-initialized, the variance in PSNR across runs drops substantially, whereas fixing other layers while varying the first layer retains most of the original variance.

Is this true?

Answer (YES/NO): YES